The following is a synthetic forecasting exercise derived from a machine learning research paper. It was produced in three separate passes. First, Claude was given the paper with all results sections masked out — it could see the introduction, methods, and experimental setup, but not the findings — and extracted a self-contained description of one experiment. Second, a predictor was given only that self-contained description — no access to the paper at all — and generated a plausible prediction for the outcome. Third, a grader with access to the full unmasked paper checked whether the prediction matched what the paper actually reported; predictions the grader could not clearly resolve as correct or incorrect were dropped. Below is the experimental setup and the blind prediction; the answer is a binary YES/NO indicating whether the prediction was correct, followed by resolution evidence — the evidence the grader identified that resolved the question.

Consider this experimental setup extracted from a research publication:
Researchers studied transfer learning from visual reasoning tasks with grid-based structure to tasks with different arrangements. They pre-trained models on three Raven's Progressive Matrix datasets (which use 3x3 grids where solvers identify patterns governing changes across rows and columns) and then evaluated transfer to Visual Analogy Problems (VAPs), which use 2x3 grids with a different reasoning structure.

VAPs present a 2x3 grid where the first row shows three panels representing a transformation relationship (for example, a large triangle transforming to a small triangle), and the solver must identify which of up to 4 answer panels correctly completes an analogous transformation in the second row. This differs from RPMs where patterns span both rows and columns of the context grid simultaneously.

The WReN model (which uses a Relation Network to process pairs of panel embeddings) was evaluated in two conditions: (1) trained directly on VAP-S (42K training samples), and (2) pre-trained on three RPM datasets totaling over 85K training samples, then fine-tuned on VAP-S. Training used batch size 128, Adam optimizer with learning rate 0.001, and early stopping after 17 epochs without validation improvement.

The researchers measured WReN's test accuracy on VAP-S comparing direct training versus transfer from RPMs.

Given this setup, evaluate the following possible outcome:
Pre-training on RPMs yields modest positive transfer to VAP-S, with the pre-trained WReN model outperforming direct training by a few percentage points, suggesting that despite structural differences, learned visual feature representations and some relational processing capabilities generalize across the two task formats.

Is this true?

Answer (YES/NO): NO